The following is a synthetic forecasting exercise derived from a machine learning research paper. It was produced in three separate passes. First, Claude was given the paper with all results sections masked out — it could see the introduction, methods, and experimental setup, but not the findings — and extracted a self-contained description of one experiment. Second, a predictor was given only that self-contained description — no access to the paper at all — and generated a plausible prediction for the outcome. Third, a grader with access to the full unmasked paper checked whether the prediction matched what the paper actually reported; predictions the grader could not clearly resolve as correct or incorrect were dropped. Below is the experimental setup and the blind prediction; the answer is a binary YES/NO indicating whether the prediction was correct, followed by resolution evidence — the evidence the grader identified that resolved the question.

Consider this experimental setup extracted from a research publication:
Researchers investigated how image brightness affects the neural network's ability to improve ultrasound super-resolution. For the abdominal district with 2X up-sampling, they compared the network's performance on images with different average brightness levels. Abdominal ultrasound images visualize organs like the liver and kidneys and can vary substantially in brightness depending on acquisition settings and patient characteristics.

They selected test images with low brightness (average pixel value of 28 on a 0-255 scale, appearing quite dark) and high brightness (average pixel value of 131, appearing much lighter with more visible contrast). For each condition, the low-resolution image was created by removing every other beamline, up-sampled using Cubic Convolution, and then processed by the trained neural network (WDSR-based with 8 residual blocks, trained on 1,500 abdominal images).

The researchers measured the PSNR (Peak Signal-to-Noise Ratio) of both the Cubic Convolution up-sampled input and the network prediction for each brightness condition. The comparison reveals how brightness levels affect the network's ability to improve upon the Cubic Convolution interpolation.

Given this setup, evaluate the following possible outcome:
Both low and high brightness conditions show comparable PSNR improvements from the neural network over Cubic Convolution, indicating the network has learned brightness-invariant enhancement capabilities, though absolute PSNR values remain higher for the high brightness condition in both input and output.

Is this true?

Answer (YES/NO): NO